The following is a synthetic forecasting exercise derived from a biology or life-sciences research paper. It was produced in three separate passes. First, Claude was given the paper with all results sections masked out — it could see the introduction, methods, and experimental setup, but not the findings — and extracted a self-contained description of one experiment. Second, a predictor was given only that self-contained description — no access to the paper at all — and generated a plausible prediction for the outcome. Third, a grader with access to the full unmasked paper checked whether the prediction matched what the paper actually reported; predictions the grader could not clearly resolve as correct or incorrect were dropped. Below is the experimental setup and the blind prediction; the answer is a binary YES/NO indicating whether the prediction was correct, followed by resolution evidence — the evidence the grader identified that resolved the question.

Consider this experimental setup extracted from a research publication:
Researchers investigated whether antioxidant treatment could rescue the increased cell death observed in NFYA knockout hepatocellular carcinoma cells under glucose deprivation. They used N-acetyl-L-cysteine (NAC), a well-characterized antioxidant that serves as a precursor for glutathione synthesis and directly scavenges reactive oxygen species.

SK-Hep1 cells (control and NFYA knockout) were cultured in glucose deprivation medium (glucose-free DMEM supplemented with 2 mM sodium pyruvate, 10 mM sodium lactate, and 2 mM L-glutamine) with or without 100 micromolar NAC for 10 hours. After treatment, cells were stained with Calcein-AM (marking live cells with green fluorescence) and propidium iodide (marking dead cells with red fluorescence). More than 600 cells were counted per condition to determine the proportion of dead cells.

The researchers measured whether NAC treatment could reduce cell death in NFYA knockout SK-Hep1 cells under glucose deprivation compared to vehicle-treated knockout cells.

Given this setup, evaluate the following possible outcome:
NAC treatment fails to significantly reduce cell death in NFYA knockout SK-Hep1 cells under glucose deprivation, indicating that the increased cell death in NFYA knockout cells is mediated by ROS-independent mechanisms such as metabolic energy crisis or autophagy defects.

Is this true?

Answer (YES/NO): NO